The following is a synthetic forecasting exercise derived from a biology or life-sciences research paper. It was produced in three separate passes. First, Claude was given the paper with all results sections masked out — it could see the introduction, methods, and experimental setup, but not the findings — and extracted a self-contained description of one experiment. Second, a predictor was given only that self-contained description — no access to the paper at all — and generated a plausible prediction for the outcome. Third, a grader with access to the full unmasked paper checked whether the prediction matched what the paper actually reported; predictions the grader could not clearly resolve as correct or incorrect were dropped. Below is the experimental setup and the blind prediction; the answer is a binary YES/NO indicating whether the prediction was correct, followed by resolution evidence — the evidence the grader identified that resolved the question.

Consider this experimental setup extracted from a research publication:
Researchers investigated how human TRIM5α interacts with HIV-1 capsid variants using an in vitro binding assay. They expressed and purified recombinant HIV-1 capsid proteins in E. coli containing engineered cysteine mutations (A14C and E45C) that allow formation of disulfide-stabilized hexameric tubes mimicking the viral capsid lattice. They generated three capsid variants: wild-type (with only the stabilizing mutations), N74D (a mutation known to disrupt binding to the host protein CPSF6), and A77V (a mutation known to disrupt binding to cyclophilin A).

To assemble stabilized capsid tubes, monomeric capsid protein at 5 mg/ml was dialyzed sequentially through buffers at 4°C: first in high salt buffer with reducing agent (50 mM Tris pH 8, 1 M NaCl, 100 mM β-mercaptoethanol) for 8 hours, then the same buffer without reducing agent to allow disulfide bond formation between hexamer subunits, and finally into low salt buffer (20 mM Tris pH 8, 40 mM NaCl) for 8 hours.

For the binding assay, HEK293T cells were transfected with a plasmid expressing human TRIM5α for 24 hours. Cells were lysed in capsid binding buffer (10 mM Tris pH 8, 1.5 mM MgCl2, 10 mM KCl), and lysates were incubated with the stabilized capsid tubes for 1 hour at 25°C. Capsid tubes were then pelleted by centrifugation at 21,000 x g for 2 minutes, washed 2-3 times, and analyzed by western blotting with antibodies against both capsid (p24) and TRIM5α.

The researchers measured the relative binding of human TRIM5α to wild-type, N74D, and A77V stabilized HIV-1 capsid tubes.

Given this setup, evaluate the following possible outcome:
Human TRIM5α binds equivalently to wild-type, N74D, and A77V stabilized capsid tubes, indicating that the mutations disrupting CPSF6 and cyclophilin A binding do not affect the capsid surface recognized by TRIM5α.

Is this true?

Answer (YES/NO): NO